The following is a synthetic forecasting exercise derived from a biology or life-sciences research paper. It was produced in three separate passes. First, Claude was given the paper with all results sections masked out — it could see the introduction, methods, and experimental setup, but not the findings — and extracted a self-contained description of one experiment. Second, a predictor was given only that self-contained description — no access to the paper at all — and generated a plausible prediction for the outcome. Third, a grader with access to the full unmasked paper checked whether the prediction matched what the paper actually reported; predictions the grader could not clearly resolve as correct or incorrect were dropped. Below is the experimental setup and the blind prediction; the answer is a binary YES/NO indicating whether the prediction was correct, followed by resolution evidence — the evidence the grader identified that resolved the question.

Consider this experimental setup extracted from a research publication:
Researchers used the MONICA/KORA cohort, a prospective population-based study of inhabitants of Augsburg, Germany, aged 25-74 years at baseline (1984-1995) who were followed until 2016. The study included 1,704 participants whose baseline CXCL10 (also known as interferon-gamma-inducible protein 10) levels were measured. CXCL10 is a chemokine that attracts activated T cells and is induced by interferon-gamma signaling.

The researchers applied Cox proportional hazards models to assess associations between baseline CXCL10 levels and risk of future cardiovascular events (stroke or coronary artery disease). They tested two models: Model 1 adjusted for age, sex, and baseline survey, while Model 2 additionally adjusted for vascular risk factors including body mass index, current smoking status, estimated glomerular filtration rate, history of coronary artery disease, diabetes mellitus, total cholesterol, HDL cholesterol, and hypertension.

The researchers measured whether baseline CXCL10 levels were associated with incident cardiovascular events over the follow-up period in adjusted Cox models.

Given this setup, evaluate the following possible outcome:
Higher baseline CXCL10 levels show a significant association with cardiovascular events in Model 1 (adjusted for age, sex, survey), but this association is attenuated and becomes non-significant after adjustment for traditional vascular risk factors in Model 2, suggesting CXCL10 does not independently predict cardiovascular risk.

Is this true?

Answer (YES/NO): NO